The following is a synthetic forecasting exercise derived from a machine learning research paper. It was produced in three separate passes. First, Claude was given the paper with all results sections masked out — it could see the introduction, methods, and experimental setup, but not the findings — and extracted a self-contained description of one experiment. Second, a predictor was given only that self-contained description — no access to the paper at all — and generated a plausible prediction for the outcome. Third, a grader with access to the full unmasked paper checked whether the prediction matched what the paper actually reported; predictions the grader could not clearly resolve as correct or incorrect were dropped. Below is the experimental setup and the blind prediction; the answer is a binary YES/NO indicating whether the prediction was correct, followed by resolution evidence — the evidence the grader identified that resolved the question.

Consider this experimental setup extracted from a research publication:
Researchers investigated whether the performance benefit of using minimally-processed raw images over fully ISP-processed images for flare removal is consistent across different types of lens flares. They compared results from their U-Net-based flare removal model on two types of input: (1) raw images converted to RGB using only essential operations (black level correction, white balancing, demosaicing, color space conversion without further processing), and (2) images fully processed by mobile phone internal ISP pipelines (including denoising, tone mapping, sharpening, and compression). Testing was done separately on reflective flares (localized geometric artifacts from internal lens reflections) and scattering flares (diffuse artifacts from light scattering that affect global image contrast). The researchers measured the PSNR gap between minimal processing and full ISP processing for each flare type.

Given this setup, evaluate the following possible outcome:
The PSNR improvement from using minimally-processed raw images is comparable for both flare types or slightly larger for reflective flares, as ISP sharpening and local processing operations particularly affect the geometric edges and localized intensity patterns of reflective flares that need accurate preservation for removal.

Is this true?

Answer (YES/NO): NO